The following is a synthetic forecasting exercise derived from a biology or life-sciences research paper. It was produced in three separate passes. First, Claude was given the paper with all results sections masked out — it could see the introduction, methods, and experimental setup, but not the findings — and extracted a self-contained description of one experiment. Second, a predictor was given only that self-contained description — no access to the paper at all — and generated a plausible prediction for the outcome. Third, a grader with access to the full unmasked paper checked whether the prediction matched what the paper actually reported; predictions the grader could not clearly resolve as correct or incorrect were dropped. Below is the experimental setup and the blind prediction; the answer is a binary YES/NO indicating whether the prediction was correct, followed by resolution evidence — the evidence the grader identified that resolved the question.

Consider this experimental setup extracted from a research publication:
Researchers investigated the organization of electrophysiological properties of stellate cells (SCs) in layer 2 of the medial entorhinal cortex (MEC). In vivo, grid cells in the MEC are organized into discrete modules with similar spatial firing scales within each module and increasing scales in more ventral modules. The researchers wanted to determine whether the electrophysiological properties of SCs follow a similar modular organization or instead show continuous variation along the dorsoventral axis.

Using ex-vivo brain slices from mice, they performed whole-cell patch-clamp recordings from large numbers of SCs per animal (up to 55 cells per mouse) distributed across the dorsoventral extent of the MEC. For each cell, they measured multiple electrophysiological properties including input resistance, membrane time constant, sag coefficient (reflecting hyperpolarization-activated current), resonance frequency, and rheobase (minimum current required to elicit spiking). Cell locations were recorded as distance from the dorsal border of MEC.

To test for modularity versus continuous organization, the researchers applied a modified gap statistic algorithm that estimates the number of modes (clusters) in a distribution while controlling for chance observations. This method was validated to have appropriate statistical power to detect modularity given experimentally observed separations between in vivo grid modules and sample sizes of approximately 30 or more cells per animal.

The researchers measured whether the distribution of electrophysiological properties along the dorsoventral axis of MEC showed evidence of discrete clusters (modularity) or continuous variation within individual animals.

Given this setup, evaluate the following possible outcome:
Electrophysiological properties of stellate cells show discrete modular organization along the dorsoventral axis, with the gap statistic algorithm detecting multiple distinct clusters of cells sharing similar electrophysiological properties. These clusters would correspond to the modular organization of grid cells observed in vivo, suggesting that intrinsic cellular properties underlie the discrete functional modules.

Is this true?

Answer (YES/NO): NO